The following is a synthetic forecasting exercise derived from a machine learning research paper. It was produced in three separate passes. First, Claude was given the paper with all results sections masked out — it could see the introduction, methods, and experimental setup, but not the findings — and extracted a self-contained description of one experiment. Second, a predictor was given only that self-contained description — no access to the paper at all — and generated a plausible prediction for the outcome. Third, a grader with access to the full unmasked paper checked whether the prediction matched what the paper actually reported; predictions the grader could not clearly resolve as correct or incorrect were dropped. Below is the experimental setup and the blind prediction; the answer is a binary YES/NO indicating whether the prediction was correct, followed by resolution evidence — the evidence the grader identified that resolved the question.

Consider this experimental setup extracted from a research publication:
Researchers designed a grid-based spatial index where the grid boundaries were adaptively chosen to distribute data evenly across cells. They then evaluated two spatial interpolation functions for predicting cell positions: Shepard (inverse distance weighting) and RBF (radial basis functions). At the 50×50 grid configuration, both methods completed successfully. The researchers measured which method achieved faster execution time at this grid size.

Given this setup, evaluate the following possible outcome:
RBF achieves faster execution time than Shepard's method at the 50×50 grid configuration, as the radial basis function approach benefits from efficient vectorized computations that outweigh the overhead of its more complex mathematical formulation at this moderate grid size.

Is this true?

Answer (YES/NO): YES